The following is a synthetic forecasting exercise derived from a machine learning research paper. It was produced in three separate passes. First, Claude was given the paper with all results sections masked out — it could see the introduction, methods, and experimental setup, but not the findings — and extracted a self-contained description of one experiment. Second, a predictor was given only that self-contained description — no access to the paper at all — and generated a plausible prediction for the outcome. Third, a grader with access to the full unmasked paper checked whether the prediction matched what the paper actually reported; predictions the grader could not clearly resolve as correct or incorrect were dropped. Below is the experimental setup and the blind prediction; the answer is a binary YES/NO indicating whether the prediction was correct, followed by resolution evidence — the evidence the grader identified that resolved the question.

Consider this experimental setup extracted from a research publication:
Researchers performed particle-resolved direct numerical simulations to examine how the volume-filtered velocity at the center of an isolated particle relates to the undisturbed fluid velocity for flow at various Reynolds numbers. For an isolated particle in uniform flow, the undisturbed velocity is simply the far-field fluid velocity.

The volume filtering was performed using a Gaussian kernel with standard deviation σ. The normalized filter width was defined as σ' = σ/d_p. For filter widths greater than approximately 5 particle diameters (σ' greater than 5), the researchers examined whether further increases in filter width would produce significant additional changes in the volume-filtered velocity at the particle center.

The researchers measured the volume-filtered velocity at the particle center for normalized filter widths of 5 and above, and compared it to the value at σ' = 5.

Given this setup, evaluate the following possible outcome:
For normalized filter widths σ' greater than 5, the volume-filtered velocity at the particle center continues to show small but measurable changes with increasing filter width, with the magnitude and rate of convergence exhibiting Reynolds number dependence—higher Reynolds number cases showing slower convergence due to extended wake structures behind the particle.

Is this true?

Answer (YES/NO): NO